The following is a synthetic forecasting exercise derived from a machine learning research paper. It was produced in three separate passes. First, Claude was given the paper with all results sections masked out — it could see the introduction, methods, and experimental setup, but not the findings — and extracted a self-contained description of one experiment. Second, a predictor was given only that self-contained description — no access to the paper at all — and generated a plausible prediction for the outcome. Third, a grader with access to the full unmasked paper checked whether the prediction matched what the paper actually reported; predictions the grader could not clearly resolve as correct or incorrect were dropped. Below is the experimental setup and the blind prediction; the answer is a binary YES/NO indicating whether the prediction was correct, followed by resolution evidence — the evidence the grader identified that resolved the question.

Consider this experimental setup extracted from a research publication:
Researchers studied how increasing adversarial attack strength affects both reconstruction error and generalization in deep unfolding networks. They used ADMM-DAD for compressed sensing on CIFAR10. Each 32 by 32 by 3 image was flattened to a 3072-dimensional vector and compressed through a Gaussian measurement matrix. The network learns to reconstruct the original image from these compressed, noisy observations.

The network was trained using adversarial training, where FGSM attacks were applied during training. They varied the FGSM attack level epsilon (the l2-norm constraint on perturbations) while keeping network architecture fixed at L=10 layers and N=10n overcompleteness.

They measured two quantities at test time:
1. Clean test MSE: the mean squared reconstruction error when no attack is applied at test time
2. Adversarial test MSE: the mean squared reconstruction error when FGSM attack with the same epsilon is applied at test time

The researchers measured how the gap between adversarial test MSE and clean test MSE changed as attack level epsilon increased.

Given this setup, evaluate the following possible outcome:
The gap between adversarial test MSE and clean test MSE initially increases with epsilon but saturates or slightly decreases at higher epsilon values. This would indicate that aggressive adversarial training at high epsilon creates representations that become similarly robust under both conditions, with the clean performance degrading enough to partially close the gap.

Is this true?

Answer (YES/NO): NO